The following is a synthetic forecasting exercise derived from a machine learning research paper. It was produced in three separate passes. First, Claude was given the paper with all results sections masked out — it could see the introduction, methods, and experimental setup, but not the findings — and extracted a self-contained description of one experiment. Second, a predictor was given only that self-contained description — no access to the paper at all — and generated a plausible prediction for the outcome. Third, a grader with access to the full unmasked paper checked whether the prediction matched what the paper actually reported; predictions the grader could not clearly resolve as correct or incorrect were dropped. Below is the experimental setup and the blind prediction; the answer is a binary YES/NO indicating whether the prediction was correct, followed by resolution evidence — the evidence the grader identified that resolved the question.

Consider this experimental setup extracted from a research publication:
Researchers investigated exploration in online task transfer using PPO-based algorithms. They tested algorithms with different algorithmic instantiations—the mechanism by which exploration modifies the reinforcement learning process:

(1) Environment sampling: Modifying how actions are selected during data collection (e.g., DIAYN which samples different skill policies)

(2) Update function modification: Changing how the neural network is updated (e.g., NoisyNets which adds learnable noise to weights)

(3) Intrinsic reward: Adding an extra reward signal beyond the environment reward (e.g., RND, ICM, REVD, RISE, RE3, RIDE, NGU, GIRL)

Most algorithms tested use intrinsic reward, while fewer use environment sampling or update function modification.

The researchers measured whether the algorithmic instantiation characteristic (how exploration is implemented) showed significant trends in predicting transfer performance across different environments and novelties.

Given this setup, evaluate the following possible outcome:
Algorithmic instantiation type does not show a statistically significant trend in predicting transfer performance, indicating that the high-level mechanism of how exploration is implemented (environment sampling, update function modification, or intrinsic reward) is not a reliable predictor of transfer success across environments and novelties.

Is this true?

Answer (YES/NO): YES